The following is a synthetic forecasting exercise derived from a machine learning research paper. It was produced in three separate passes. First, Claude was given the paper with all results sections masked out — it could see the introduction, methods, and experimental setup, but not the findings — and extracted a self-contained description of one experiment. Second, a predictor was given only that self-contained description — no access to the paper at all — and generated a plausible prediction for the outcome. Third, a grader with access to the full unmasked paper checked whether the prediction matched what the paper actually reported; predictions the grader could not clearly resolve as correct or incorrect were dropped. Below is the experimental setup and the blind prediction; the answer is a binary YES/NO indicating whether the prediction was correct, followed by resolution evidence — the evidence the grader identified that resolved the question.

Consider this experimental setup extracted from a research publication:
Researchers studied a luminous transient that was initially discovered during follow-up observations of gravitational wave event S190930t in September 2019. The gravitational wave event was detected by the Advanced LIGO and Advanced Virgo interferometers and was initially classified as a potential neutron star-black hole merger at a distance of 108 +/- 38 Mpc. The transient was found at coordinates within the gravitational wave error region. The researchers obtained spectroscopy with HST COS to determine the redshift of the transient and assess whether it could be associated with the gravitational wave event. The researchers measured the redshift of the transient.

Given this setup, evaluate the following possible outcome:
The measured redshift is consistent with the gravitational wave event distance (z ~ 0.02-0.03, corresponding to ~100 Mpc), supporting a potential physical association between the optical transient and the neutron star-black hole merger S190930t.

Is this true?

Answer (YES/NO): NO